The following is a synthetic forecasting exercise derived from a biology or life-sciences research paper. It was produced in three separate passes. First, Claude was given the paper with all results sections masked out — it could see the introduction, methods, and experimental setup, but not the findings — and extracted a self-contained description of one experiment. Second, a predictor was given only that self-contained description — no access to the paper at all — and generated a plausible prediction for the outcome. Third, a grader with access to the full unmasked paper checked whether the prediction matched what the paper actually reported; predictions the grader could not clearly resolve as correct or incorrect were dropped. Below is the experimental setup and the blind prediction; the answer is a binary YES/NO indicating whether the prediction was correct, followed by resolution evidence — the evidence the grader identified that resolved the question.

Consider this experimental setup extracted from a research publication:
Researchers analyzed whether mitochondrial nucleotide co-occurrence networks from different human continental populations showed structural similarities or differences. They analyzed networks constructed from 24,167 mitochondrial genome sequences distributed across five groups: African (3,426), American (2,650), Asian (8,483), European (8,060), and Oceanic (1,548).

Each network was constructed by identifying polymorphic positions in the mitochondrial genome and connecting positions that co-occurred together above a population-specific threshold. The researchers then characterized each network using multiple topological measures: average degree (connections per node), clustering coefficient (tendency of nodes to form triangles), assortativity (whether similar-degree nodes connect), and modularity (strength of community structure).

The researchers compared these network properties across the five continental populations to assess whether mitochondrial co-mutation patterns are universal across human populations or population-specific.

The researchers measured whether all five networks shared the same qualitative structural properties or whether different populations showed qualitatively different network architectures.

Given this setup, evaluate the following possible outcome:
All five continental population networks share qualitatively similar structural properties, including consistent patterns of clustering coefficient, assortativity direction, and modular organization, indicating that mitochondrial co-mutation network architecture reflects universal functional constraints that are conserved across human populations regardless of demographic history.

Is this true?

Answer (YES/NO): YES